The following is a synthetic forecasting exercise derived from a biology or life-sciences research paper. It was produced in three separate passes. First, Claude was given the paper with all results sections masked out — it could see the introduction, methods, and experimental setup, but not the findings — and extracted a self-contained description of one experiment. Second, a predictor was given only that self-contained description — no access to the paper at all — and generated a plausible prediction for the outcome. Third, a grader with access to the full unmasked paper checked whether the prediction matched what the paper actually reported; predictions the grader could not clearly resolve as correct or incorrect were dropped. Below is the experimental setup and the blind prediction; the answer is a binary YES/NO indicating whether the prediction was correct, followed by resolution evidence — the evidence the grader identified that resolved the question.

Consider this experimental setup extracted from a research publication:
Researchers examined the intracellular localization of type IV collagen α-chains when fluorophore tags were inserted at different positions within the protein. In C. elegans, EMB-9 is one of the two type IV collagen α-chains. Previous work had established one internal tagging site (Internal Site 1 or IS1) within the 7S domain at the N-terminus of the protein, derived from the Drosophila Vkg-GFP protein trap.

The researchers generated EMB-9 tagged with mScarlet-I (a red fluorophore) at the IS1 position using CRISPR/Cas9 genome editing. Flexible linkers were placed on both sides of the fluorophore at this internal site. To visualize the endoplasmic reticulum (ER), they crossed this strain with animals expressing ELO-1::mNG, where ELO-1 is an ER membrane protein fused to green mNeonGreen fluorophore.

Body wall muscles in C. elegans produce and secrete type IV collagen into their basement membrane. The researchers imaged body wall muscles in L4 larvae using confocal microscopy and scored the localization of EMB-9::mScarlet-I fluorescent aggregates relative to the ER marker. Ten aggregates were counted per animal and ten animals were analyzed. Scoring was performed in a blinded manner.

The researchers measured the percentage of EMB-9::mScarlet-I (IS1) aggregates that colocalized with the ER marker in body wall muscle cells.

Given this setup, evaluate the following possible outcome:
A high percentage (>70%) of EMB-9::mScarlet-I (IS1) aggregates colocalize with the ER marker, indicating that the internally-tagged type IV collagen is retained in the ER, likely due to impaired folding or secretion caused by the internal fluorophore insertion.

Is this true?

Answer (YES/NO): YES